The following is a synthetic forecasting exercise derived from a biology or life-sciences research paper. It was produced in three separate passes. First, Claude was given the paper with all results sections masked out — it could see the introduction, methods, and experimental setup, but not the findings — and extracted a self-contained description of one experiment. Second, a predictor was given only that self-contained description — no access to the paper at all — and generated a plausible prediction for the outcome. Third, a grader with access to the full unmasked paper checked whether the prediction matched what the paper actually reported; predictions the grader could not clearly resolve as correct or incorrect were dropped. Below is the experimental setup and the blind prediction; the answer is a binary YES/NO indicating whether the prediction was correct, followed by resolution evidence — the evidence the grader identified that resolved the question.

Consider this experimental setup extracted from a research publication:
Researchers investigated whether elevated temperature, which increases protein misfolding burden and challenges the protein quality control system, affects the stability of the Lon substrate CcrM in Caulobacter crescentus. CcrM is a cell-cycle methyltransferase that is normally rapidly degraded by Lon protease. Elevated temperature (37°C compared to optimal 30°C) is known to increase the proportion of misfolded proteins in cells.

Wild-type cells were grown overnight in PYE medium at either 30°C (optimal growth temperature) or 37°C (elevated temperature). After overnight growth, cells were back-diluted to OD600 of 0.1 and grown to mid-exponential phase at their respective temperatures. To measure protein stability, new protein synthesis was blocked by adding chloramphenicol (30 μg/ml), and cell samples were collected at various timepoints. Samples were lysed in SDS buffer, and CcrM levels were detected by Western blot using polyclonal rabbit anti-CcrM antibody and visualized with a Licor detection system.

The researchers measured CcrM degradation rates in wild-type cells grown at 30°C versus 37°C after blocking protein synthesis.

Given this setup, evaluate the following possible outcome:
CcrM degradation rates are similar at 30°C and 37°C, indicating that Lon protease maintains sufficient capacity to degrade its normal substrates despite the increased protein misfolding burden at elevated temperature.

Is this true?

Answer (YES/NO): NO